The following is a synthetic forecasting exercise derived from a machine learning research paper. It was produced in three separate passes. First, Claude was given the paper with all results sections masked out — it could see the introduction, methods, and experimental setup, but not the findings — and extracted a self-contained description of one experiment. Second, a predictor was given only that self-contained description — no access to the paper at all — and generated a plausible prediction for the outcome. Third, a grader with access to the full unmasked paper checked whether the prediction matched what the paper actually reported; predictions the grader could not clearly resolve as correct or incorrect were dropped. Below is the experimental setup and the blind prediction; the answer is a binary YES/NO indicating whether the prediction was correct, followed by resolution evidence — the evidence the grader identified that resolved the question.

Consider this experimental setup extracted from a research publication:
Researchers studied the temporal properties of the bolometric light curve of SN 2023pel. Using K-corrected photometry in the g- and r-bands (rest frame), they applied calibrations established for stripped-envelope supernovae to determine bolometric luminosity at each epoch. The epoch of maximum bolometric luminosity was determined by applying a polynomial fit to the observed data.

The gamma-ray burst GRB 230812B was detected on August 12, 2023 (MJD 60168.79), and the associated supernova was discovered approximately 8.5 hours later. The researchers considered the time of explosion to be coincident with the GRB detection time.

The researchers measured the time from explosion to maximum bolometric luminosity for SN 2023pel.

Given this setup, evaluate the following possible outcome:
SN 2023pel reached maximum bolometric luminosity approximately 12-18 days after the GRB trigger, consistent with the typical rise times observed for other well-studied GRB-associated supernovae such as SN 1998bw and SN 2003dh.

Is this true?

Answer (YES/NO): NO